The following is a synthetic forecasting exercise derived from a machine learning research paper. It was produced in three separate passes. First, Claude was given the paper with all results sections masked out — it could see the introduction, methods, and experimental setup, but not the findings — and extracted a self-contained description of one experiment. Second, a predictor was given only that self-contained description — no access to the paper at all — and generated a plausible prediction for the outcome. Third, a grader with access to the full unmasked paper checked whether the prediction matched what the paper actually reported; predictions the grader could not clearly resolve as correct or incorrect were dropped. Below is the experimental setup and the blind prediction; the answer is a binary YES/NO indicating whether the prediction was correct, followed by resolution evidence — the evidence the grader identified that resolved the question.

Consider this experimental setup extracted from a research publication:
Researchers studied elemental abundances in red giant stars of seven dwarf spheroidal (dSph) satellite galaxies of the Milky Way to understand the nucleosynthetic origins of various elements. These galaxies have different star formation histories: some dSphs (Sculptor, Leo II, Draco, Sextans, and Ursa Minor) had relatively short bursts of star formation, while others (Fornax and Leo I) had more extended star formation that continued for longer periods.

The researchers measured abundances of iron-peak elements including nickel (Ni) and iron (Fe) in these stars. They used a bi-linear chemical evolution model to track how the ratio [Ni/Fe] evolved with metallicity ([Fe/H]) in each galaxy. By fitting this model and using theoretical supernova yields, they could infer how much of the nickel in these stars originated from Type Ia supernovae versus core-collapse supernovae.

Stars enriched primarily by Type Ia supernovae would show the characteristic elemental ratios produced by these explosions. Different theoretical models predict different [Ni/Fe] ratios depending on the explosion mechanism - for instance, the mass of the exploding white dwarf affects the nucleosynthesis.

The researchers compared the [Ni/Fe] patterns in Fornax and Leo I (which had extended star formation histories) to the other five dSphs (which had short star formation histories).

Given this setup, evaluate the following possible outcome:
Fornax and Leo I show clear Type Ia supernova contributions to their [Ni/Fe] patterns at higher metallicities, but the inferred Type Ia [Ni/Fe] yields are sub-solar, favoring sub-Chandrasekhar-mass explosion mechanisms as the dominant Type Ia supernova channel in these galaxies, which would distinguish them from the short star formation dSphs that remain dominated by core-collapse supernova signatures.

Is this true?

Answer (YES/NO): NO